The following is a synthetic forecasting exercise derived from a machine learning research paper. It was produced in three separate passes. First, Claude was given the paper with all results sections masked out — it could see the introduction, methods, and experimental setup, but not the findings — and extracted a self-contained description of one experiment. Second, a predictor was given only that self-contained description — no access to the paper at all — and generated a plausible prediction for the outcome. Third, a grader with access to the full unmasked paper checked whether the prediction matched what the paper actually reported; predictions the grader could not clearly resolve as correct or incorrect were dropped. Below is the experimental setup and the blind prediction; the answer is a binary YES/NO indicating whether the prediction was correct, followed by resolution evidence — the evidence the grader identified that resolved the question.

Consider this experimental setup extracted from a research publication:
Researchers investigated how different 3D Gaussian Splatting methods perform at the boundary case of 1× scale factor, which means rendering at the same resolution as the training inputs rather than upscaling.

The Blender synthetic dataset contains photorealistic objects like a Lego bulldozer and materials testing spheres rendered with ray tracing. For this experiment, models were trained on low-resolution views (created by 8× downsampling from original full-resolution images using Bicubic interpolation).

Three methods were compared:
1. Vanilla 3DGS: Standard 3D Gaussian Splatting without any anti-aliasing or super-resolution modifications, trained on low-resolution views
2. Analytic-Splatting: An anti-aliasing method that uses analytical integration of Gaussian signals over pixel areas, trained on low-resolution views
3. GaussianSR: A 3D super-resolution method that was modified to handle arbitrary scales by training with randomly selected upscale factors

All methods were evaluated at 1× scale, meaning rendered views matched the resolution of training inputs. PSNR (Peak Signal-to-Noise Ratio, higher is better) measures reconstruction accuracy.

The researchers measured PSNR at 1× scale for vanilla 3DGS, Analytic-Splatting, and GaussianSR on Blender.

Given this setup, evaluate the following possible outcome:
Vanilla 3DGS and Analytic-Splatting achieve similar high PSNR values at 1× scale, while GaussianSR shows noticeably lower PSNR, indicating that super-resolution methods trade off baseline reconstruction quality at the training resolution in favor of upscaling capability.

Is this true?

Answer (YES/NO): NO